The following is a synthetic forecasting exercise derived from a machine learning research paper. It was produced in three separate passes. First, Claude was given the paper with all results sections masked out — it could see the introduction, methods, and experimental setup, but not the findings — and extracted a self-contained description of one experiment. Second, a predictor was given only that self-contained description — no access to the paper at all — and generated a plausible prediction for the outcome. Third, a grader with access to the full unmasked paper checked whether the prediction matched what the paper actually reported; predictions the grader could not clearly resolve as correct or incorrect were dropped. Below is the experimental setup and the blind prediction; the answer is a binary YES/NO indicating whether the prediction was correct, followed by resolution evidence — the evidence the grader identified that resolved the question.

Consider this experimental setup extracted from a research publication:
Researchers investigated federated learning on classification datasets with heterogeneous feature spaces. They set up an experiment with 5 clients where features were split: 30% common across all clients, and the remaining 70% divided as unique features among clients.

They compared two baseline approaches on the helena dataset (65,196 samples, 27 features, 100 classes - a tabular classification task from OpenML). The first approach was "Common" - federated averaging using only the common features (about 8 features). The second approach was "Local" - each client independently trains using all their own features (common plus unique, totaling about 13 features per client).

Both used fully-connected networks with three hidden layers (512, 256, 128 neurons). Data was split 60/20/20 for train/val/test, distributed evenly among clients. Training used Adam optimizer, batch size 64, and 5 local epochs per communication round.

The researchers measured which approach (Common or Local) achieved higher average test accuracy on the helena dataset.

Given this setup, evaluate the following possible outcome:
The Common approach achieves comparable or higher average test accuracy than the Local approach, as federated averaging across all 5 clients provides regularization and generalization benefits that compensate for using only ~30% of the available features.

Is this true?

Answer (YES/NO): NO